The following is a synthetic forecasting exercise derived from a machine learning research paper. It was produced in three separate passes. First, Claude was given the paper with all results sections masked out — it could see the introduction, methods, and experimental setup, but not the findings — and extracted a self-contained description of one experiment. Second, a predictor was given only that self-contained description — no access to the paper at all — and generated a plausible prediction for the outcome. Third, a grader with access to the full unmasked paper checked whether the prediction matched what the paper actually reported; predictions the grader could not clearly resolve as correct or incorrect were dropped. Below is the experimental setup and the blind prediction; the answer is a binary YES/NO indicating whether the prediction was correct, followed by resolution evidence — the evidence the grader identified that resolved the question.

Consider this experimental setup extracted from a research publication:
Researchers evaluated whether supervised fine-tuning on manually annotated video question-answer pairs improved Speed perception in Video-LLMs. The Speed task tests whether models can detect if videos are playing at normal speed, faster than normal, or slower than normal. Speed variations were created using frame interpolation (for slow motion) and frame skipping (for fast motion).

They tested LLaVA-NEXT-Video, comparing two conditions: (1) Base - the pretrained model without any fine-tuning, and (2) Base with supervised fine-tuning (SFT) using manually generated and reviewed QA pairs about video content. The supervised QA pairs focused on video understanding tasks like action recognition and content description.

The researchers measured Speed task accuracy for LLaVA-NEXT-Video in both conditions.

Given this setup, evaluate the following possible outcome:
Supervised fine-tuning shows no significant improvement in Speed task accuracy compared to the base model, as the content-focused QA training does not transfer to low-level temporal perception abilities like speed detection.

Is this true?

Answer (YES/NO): YES